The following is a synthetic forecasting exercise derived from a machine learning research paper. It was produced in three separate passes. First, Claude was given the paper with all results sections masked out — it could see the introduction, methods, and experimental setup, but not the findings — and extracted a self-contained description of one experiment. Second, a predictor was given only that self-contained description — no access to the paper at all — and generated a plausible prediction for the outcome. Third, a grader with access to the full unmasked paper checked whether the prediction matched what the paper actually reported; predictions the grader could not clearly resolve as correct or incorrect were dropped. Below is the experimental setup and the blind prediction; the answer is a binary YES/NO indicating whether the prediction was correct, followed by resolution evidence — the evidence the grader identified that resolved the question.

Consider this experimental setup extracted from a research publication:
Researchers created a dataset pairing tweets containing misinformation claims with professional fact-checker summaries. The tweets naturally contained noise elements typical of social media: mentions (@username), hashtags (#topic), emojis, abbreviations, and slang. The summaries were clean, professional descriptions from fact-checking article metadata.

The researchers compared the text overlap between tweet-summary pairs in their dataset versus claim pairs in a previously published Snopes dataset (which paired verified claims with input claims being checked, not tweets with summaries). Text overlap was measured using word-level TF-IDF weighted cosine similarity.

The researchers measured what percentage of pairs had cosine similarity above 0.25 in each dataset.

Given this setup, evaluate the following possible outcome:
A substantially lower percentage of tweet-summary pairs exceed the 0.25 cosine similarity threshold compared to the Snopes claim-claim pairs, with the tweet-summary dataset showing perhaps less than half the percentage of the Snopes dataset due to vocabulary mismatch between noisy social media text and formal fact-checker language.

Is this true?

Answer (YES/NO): NO